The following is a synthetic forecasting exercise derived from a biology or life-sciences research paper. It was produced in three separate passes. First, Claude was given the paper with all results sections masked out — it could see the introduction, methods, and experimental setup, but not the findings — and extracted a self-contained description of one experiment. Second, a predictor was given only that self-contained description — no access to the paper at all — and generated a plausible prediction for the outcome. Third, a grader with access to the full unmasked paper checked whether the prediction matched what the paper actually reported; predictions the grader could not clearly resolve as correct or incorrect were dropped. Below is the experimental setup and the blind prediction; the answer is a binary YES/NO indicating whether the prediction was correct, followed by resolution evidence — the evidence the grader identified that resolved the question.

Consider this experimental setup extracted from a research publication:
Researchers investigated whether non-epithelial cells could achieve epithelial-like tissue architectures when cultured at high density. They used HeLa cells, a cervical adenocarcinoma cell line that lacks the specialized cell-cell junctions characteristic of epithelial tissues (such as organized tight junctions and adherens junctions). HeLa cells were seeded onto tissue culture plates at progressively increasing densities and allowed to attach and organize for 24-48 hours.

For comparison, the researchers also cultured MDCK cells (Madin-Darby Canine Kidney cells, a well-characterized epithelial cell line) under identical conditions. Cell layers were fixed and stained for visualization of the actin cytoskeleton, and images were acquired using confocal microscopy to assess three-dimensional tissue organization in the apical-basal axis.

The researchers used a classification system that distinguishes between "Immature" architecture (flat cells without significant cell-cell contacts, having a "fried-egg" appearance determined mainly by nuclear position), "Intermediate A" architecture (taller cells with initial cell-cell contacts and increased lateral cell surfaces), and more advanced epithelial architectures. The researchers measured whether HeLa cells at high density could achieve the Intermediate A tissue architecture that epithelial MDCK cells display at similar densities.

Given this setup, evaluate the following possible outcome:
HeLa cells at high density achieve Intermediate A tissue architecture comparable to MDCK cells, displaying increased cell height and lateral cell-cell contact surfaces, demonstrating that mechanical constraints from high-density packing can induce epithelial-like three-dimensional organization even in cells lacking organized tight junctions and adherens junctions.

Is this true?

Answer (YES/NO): NO